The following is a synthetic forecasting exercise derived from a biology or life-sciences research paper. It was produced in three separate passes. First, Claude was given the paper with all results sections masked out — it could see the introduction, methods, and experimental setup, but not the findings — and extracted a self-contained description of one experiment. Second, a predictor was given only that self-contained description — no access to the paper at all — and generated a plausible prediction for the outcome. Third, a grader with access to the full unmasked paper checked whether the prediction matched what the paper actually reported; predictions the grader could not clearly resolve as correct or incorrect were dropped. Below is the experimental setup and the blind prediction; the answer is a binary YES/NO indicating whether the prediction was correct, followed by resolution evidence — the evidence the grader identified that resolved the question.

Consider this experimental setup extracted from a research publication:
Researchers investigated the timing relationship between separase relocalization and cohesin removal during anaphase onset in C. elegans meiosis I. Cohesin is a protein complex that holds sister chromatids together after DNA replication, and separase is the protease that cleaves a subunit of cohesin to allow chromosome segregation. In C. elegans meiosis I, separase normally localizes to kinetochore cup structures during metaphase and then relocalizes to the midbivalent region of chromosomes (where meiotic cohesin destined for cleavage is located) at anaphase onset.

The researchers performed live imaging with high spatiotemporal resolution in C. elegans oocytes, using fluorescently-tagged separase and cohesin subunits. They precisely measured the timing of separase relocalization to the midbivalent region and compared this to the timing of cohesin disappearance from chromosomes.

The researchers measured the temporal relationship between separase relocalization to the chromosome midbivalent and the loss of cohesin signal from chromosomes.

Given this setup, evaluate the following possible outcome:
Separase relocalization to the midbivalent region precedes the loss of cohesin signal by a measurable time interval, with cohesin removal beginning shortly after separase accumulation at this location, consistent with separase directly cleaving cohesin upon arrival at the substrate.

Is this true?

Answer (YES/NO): YES